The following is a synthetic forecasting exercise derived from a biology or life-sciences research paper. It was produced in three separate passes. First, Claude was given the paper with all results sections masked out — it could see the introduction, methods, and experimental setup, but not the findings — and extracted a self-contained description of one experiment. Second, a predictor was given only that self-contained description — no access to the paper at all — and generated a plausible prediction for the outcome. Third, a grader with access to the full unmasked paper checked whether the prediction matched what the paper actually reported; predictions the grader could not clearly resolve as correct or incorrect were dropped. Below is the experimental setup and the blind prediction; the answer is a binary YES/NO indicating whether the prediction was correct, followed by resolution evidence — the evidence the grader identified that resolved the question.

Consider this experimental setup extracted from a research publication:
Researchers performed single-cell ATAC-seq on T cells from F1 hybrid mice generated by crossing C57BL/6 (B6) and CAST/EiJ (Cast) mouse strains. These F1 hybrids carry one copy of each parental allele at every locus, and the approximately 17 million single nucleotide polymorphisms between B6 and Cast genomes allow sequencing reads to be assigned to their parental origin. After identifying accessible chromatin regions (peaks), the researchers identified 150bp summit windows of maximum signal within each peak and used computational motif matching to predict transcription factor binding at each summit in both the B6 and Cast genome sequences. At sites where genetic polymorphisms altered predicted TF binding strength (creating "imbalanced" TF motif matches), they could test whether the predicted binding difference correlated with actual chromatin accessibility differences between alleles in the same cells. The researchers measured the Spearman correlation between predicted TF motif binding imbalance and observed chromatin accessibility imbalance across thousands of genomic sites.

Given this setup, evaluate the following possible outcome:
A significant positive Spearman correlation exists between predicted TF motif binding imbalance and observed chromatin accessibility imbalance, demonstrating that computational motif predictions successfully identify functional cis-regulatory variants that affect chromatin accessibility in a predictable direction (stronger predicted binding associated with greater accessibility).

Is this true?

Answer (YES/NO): YES